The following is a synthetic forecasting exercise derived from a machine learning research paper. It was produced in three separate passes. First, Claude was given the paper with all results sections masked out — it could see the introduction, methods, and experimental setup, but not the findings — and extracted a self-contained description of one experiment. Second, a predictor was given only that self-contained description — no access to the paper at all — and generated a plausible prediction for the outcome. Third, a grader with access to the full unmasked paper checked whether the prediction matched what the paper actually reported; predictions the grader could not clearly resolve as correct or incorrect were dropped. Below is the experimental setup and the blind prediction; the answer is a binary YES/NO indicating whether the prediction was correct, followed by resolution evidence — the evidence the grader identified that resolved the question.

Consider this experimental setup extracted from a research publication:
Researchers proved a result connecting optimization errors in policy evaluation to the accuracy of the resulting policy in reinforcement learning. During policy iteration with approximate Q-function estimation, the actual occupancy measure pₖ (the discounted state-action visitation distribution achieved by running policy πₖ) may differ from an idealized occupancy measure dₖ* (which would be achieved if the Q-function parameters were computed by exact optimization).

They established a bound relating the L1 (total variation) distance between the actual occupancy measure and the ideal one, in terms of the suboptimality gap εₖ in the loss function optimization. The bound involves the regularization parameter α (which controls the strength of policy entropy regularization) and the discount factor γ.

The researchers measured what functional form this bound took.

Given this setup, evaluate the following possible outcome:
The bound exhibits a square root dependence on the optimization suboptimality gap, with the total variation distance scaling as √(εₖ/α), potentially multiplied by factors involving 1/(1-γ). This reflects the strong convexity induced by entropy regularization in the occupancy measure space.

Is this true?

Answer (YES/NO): NO